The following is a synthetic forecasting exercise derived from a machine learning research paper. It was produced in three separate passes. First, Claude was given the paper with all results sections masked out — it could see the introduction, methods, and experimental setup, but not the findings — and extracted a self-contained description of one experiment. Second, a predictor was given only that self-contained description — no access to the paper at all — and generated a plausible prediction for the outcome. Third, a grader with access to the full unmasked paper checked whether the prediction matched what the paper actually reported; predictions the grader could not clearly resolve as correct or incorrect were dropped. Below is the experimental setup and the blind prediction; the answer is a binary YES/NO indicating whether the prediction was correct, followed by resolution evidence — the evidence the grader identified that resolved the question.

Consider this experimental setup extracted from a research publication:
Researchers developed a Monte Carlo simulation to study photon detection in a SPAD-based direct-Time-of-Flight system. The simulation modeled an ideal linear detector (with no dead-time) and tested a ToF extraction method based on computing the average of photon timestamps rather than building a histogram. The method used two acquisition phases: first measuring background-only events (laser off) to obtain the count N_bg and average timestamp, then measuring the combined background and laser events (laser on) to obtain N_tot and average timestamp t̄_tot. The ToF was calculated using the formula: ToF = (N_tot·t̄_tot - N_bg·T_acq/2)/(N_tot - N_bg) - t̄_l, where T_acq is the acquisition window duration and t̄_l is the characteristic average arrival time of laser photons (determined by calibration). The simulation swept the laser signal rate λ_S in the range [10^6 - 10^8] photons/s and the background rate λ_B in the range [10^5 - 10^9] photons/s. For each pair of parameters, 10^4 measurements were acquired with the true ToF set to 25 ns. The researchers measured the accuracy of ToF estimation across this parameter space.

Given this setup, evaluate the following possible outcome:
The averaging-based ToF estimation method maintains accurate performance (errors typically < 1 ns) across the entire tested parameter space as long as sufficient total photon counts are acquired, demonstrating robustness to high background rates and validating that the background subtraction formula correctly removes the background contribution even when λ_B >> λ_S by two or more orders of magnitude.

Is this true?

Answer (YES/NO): NO